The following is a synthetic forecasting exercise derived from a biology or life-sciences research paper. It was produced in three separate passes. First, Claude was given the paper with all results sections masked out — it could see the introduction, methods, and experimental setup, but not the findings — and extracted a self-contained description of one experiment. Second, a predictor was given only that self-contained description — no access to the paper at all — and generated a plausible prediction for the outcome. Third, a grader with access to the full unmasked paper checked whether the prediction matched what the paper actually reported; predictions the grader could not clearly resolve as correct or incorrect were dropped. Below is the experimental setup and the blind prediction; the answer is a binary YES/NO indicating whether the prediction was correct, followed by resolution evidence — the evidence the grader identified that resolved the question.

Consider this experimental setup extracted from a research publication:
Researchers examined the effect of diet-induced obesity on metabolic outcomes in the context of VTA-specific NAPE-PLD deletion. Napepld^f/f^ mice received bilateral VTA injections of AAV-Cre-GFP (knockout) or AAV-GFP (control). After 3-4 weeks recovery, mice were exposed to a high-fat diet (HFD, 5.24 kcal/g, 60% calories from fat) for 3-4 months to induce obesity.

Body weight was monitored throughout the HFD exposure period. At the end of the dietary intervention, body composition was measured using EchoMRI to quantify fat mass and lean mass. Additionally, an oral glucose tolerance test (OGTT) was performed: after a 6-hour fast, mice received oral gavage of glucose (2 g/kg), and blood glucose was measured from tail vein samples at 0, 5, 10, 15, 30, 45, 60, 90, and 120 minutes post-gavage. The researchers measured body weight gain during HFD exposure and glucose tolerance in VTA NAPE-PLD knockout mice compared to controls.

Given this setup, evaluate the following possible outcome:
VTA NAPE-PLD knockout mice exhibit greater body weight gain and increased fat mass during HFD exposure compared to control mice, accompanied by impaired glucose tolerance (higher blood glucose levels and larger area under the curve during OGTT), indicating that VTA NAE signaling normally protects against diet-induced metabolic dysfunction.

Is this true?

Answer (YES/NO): NO